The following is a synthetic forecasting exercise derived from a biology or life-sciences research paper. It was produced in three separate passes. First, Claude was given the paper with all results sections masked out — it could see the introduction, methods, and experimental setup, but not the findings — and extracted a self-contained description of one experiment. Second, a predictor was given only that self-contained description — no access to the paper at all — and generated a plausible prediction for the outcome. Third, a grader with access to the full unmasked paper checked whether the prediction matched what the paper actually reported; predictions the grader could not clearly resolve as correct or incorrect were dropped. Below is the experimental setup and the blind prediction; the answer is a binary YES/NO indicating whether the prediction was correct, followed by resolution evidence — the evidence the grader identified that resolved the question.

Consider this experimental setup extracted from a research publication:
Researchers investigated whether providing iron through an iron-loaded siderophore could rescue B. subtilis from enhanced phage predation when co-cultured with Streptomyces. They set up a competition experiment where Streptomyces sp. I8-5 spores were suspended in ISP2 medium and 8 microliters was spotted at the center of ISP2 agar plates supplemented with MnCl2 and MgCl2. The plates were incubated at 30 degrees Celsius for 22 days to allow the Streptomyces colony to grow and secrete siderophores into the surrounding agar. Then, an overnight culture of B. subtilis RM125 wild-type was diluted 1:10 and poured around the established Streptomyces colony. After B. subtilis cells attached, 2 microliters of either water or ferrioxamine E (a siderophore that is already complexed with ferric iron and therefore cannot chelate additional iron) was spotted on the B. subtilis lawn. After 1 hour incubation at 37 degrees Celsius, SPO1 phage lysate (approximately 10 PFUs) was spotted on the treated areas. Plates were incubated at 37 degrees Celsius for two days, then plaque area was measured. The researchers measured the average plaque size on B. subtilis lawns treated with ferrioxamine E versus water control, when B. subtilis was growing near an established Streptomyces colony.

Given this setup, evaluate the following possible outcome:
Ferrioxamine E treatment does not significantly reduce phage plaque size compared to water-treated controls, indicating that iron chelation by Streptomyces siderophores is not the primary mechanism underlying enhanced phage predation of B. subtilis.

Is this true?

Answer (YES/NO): NO